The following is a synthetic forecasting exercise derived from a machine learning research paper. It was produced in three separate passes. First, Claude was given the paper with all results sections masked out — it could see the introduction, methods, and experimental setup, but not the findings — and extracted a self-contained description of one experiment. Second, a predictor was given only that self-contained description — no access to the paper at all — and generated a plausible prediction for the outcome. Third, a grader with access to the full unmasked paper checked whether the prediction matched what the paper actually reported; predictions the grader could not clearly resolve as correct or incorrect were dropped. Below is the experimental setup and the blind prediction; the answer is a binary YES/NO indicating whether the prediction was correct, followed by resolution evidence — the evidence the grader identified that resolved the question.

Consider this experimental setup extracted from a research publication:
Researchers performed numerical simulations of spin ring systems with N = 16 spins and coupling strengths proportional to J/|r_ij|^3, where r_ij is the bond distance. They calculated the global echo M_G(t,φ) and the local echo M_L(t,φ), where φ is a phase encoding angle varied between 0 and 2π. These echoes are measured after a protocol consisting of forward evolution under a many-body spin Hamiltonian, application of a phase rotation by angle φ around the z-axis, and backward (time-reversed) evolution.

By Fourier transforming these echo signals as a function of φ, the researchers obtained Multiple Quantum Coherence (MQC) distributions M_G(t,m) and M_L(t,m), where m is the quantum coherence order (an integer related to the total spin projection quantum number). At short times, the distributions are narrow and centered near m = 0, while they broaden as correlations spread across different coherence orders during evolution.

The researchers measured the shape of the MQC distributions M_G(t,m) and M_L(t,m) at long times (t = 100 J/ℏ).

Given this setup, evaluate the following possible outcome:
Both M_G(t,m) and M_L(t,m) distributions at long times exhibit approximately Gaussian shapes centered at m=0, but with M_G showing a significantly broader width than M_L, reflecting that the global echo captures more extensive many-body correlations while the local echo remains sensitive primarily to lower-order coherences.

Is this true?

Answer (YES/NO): NO